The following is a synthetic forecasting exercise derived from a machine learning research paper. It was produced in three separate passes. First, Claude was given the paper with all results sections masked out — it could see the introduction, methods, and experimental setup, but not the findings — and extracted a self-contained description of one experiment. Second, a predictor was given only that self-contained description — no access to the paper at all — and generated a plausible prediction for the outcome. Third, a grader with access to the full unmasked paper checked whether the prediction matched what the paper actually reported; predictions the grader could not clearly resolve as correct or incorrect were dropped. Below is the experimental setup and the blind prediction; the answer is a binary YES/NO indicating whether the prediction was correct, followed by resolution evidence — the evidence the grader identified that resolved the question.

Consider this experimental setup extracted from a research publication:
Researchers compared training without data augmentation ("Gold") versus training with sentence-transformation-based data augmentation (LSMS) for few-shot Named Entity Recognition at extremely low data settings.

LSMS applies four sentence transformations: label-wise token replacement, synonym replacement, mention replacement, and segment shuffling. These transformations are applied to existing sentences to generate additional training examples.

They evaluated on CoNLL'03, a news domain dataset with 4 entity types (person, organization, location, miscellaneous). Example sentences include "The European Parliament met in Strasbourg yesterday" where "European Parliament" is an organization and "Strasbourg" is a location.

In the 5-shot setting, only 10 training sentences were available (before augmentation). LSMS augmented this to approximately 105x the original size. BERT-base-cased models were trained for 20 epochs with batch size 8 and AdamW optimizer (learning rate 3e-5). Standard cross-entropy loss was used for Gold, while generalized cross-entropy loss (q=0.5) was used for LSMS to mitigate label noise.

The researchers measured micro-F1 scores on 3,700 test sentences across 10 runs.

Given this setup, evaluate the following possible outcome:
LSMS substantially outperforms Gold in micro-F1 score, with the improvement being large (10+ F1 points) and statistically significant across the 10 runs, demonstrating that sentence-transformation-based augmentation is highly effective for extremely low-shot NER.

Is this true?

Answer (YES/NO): YES